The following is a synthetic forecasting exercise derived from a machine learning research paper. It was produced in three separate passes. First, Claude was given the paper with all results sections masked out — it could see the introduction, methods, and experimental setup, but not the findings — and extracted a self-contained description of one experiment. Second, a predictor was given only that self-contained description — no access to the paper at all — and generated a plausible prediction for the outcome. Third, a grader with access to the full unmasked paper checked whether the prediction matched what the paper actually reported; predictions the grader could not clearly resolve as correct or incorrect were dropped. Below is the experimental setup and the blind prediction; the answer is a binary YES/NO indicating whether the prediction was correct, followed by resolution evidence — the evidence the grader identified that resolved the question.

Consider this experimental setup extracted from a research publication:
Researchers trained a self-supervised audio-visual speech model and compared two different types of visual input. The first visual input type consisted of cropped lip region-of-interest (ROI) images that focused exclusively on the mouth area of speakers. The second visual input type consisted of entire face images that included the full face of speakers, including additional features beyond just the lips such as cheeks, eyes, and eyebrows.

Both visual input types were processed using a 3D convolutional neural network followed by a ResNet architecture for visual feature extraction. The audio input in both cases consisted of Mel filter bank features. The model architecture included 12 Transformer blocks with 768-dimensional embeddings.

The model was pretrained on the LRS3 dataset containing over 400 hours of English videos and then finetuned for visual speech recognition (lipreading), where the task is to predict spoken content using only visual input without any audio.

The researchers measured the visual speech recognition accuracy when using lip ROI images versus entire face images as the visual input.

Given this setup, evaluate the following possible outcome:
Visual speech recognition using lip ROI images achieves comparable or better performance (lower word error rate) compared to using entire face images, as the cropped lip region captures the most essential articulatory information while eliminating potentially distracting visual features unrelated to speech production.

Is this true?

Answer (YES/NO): NO